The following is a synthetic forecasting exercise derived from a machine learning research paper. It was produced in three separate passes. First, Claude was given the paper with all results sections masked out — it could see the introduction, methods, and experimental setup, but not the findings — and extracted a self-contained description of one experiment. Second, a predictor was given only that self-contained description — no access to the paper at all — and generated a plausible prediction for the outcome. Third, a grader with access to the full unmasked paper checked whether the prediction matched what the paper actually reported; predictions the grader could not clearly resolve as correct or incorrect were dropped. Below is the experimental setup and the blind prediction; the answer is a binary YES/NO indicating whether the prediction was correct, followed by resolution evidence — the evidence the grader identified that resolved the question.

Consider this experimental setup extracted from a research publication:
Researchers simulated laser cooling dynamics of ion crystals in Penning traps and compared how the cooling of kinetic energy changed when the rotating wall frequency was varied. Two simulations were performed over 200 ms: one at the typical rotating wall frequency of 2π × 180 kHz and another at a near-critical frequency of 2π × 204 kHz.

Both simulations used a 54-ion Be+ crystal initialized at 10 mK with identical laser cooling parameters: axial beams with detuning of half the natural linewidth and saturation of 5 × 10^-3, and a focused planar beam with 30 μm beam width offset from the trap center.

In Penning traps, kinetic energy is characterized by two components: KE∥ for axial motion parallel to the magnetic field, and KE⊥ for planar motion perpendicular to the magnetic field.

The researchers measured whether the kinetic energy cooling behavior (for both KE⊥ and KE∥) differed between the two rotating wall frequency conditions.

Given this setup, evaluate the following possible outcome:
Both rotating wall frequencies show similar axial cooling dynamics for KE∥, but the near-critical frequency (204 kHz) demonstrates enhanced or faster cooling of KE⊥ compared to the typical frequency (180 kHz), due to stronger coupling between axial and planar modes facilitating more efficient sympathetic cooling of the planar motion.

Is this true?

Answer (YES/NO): NO